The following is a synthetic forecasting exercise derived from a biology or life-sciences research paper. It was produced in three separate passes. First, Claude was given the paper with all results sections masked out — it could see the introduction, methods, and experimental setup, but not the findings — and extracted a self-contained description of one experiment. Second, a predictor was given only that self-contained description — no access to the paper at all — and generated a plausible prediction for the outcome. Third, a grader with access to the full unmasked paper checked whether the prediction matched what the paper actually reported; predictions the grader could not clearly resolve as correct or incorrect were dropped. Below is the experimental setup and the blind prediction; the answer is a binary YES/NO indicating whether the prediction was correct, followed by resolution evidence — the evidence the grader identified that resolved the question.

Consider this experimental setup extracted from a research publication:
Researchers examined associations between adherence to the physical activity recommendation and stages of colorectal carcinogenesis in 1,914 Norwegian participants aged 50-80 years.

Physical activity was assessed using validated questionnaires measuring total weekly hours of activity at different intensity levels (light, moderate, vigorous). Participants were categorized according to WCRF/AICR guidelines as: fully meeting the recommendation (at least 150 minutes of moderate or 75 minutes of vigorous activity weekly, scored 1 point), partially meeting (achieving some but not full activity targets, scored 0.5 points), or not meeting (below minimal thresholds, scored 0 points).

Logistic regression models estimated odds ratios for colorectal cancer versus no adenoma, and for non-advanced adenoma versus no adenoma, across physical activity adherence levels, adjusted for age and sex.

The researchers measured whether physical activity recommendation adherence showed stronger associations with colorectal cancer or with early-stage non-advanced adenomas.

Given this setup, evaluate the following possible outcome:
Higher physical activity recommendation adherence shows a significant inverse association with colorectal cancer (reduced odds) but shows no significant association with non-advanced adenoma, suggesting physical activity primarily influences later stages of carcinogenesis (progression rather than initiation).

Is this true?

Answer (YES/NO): NO